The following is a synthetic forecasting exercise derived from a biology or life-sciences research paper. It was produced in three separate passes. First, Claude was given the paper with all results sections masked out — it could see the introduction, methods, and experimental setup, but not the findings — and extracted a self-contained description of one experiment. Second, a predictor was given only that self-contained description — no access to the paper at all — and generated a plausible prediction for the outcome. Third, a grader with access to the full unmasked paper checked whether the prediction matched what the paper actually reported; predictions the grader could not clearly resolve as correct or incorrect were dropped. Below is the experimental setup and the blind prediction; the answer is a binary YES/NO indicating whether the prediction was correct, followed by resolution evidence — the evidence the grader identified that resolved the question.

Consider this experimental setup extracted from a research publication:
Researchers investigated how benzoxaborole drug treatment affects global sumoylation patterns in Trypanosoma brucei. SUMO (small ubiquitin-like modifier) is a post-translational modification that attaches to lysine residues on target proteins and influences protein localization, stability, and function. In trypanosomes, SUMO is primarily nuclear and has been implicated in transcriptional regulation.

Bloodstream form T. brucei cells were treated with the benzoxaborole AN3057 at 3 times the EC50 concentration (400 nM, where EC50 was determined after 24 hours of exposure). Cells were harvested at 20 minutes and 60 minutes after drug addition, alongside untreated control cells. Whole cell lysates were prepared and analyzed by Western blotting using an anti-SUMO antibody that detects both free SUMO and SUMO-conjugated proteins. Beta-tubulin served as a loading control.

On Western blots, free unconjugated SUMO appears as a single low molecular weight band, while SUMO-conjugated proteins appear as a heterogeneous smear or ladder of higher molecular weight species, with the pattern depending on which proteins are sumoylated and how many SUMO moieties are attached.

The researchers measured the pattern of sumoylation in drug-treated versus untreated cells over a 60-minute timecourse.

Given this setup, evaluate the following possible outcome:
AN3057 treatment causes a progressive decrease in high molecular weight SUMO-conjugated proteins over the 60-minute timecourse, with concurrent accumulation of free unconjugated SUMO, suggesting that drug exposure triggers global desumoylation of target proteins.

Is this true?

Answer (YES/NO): NO